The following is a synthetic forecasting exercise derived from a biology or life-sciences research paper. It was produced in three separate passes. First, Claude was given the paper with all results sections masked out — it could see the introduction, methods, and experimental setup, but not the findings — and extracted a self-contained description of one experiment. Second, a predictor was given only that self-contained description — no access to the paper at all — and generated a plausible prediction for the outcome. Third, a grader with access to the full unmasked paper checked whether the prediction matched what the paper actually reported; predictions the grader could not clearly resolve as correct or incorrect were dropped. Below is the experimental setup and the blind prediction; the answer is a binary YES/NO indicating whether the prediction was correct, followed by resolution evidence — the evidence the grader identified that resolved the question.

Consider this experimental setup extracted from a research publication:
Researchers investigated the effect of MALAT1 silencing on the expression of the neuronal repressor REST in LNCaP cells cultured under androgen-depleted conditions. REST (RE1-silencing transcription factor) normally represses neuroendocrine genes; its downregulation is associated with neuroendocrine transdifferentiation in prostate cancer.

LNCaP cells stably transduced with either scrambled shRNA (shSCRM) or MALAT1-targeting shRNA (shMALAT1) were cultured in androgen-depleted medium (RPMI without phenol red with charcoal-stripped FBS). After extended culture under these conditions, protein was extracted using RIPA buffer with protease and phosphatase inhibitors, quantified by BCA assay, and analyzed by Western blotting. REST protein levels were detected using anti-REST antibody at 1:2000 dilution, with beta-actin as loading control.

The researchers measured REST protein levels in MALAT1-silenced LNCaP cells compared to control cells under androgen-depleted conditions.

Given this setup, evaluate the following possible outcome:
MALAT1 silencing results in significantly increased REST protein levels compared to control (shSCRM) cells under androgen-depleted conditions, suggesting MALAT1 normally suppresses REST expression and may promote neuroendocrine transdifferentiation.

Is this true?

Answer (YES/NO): YES